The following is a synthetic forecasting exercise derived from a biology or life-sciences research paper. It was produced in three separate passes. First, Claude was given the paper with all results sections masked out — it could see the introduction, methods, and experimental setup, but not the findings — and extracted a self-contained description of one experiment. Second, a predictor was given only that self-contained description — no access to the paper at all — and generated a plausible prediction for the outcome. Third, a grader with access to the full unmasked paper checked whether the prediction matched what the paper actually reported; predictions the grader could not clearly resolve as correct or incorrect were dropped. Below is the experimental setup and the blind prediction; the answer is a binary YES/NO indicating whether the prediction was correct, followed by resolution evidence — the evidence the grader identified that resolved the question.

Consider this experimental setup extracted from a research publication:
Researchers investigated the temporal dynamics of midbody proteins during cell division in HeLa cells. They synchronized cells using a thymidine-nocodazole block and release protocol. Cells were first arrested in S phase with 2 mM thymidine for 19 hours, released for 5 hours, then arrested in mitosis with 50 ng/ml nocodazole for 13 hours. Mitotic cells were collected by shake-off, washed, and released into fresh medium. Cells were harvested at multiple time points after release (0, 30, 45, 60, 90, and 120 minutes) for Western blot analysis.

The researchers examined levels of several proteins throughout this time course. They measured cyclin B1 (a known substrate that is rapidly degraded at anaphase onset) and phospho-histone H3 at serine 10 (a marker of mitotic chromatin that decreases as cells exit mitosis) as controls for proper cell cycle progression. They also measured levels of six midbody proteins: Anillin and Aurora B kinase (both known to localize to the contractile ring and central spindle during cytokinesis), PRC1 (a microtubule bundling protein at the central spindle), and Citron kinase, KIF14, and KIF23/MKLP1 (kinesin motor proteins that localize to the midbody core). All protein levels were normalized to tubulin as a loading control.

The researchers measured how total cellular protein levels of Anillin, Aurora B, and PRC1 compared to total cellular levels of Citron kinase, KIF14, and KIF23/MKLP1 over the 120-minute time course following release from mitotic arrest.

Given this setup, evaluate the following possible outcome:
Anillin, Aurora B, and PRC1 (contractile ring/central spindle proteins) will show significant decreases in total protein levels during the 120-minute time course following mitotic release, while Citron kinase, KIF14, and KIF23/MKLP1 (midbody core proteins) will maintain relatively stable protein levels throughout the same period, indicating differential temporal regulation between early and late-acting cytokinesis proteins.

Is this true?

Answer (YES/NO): NO